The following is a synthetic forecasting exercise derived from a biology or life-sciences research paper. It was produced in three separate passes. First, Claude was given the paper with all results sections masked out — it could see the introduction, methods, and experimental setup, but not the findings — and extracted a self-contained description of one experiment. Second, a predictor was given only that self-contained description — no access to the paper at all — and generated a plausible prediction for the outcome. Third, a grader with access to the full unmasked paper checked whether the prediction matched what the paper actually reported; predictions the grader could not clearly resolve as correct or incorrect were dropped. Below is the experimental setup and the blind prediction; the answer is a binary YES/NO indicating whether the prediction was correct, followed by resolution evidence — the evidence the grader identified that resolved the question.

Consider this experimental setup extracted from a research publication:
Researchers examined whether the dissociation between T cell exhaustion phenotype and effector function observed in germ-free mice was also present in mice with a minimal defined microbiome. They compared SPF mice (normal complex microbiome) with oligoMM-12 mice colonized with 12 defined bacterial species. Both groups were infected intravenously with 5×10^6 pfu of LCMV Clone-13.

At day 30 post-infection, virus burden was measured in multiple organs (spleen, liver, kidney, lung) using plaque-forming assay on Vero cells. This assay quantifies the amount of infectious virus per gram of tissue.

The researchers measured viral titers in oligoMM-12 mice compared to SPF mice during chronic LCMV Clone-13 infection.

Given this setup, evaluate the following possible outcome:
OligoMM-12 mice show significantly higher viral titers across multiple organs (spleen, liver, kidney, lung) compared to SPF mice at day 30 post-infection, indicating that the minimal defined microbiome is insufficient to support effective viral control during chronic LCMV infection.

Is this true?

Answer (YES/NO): NO